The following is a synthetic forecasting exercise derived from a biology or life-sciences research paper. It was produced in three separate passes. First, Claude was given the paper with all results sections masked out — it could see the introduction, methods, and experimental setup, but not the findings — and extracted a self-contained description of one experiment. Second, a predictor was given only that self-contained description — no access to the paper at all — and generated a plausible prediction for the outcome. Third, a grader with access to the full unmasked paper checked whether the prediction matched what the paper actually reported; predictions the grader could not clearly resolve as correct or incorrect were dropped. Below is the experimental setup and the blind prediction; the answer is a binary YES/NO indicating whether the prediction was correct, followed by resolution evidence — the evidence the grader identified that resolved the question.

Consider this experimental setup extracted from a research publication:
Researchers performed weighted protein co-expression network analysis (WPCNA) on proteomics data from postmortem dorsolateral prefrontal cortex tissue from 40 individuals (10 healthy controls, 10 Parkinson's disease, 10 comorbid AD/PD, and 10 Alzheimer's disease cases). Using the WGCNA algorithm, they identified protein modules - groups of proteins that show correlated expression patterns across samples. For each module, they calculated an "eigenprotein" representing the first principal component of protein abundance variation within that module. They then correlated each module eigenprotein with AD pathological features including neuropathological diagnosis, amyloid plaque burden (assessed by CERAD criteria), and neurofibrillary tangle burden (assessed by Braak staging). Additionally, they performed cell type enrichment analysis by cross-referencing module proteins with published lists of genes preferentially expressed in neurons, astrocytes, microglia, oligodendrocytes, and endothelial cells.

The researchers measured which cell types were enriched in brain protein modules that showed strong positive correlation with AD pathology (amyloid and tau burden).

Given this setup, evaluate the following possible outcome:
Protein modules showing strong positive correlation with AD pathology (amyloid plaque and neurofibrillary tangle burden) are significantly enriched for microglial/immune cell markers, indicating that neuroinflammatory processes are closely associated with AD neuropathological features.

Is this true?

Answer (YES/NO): YES